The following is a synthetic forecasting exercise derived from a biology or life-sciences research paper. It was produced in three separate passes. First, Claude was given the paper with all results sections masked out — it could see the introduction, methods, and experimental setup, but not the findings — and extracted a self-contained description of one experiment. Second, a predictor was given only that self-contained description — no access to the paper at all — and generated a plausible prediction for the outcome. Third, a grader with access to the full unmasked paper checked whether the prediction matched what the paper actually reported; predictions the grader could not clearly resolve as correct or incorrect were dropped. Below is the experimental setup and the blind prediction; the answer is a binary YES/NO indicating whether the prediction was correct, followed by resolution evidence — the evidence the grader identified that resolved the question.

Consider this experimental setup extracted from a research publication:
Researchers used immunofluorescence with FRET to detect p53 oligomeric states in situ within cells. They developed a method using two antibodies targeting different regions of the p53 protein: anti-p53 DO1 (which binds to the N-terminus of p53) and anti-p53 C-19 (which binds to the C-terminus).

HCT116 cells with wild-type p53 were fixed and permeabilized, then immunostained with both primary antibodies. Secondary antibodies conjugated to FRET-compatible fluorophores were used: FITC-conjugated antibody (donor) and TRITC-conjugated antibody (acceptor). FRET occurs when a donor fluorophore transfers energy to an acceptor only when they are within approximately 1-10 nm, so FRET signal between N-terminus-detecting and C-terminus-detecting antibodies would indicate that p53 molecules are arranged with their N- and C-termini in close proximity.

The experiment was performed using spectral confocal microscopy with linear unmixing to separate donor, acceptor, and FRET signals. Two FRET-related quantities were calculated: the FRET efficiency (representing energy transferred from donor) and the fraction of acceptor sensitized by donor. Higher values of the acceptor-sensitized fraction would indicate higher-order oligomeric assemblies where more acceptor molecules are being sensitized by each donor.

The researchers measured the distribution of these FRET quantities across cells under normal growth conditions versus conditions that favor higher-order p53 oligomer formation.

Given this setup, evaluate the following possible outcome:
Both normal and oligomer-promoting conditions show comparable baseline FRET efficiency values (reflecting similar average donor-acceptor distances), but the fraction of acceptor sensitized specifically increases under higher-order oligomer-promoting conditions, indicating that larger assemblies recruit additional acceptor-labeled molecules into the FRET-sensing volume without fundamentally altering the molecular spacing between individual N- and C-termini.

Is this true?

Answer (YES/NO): YES